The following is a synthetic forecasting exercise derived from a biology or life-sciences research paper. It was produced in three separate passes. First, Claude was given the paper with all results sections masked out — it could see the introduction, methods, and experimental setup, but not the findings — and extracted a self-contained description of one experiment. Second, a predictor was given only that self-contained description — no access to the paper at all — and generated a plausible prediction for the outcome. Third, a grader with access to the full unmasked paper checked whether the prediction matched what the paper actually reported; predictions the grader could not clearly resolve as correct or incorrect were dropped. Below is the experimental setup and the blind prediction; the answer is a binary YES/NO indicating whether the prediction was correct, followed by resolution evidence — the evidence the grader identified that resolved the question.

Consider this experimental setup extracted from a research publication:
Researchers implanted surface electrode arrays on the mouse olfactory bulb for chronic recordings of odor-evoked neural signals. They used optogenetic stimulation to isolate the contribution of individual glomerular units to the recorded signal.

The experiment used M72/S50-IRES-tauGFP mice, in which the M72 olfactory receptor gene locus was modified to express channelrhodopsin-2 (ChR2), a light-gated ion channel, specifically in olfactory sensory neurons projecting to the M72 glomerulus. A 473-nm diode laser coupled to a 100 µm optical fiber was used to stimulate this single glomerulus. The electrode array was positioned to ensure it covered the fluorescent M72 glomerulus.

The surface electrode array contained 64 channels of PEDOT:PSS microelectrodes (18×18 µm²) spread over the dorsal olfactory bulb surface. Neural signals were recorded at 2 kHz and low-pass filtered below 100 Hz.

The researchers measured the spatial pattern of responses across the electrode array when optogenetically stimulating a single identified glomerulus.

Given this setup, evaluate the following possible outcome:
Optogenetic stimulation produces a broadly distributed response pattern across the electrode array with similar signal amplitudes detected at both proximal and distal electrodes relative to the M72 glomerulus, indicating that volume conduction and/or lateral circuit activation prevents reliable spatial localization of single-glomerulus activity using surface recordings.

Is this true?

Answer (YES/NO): NO